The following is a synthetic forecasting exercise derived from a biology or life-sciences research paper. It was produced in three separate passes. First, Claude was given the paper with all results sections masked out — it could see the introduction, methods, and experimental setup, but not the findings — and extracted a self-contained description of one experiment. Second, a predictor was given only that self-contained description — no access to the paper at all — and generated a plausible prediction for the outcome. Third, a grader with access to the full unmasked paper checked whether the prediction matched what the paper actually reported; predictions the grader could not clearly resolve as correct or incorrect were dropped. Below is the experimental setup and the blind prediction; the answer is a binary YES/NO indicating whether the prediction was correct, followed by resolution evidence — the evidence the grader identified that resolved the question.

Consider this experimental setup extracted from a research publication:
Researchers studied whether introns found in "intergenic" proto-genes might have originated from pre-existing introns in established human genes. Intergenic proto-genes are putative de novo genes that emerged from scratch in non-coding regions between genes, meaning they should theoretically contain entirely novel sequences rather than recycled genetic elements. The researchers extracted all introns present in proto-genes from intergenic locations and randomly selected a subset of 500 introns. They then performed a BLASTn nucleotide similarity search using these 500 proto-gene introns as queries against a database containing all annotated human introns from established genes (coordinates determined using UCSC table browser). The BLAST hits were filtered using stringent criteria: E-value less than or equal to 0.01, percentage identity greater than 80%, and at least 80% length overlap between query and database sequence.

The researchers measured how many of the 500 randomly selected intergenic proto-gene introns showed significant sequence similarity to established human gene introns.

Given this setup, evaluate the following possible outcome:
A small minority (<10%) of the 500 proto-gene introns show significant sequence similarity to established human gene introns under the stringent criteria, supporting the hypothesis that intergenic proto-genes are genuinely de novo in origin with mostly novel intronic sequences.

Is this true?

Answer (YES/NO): NO